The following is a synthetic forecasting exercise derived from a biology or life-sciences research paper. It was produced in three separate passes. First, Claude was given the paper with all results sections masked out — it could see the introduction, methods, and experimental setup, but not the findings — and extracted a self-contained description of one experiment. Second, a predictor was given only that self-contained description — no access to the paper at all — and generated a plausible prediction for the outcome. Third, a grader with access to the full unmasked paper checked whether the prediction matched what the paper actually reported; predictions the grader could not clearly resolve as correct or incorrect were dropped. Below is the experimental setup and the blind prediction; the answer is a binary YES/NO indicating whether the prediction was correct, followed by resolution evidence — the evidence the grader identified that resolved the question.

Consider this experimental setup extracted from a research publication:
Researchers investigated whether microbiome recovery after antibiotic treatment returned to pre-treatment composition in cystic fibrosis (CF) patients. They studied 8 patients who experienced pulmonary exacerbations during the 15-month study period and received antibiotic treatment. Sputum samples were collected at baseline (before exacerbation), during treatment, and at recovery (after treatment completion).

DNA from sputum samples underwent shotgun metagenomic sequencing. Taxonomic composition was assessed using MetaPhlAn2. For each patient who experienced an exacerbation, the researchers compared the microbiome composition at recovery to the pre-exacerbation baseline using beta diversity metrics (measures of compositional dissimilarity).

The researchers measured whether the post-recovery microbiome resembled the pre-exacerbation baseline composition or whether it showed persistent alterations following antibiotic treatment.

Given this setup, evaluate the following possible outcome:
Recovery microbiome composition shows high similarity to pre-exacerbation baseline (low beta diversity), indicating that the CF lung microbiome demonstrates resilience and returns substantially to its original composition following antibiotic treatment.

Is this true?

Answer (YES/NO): YES